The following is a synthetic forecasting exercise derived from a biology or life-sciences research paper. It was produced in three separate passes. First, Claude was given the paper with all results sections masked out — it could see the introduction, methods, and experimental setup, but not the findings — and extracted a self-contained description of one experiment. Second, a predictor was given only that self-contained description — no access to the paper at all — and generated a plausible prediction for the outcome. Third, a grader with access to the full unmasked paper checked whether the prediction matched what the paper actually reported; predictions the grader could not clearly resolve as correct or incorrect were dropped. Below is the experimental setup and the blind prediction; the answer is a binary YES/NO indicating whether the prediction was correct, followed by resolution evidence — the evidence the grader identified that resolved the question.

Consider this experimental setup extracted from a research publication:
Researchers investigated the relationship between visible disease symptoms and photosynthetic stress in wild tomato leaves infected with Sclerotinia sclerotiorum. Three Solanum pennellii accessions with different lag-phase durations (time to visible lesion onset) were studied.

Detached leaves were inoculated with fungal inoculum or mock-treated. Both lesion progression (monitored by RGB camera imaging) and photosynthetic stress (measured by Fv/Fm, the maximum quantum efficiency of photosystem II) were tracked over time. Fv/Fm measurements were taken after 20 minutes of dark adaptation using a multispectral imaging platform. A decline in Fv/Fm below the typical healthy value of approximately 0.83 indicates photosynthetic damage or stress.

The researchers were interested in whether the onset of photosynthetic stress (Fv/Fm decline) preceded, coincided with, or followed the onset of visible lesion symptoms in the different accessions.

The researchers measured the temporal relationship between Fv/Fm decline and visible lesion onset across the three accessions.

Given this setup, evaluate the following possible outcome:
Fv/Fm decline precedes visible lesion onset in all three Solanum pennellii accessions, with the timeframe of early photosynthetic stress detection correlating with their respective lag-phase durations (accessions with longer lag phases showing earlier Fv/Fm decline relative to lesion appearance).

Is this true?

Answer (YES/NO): NO